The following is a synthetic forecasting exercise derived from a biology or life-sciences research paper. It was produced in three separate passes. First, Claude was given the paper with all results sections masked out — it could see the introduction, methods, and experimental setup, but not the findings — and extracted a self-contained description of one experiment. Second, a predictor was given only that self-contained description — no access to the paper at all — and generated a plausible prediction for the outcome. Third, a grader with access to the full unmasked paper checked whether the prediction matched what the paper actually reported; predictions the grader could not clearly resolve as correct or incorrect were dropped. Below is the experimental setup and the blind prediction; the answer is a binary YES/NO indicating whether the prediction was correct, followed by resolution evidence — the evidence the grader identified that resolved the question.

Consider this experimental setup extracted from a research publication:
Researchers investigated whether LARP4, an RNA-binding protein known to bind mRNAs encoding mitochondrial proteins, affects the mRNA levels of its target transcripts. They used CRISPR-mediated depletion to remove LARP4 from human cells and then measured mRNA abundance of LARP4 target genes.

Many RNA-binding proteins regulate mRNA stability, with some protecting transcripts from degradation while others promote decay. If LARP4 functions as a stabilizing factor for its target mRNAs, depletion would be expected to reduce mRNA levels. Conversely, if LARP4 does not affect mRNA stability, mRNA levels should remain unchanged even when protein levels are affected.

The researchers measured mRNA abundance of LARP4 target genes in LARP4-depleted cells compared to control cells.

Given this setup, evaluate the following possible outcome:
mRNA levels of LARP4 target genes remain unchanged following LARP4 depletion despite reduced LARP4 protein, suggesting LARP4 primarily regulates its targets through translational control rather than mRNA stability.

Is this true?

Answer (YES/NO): YES